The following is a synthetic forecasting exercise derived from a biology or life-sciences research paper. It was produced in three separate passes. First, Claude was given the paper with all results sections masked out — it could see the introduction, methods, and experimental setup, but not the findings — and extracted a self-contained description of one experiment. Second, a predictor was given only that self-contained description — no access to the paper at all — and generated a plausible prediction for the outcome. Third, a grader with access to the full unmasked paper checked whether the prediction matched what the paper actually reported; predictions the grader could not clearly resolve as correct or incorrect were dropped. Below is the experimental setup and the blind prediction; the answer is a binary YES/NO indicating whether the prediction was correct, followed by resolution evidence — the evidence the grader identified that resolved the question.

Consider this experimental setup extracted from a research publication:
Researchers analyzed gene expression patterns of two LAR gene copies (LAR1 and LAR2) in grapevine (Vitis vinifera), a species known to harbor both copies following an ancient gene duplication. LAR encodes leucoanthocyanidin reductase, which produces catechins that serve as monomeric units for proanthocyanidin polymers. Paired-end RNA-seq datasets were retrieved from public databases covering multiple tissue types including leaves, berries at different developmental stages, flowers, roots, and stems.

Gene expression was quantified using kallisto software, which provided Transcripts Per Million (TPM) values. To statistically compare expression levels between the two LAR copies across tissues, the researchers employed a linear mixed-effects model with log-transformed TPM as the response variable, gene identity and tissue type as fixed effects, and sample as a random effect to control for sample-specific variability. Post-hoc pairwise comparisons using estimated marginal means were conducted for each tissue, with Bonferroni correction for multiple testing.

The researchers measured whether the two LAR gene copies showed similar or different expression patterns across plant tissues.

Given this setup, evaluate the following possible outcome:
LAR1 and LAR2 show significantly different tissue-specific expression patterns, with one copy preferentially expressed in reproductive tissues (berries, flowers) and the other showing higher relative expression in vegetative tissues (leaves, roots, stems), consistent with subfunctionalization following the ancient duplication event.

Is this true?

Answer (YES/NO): NO